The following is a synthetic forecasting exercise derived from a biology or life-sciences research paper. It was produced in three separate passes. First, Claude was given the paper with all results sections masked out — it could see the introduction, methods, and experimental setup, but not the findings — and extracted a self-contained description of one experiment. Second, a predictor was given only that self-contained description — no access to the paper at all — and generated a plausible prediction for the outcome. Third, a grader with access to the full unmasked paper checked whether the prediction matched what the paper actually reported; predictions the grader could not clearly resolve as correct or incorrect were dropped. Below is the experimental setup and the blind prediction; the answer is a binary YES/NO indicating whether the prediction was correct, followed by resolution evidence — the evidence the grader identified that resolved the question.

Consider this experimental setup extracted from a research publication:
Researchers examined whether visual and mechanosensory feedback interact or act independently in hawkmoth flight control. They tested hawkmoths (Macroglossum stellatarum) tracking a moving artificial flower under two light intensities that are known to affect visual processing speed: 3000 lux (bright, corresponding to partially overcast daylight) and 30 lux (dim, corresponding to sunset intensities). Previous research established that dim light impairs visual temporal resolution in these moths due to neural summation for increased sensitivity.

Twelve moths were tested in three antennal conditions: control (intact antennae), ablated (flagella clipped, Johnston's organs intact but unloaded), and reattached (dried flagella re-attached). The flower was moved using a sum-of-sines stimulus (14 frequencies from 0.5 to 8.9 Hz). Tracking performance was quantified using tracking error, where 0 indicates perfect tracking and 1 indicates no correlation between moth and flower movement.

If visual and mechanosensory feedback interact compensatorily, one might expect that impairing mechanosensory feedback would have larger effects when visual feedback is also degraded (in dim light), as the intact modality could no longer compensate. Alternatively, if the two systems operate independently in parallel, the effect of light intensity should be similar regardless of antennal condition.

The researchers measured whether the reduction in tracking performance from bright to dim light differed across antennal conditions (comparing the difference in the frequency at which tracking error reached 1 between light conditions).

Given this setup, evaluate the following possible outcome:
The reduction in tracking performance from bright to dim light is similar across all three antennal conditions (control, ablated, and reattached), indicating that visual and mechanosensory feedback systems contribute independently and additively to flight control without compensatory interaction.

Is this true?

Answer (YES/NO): YES